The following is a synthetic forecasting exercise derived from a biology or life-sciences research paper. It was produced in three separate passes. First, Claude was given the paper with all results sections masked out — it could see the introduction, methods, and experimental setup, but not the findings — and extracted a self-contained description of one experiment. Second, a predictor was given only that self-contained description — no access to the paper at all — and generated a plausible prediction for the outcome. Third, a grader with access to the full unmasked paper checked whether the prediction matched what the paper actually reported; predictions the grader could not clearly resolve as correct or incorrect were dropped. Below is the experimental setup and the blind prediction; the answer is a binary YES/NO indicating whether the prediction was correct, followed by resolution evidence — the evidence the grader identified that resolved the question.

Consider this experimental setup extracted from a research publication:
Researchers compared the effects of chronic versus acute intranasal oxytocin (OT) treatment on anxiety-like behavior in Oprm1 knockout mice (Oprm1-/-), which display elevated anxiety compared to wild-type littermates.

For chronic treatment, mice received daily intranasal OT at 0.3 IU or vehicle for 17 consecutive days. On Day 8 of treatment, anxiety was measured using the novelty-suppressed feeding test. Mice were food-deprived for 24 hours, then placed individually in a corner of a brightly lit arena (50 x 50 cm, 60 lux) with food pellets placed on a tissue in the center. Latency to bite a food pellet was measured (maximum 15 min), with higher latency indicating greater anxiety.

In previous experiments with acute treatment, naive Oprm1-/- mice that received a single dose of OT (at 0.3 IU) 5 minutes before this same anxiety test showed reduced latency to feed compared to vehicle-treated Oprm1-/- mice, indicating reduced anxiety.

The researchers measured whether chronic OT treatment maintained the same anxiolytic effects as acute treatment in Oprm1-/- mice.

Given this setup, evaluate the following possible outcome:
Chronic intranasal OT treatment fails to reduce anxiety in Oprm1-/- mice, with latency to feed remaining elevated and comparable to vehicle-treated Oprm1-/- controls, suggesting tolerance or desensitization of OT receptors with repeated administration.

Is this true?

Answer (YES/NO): YES